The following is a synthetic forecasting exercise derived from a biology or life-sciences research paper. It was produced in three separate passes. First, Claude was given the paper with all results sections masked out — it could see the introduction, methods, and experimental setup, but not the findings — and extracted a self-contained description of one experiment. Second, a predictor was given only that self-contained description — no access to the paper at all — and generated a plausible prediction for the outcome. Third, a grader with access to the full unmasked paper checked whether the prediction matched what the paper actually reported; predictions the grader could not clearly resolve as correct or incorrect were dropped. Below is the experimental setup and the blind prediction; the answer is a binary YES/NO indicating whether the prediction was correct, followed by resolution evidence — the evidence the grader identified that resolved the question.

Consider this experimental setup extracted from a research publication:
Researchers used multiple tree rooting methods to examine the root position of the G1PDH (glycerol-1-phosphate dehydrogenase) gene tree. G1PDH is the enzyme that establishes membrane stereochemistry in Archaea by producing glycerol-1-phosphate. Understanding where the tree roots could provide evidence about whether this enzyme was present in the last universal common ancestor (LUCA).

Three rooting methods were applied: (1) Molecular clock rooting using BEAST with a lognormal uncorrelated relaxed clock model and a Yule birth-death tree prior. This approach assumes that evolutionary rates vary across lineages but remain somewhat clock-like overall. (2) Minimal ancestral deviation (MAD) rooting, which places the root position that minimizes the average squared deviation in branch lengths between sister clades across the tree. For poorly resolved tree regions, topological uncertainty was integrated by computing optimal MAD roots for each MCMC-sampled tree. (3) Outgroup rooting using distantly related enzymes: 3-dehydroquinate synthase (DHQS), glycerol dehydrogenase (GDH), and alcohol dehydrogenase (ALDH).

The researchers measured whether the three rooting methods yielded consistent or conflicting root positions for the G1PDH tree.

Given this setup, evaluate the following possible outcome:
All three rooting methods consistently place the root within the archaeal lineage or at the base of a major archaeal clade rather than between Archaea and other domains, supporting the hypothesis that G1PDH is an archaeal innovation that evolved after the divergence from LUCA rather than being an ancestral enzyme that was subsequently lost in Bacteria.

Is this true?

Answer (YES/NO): NO